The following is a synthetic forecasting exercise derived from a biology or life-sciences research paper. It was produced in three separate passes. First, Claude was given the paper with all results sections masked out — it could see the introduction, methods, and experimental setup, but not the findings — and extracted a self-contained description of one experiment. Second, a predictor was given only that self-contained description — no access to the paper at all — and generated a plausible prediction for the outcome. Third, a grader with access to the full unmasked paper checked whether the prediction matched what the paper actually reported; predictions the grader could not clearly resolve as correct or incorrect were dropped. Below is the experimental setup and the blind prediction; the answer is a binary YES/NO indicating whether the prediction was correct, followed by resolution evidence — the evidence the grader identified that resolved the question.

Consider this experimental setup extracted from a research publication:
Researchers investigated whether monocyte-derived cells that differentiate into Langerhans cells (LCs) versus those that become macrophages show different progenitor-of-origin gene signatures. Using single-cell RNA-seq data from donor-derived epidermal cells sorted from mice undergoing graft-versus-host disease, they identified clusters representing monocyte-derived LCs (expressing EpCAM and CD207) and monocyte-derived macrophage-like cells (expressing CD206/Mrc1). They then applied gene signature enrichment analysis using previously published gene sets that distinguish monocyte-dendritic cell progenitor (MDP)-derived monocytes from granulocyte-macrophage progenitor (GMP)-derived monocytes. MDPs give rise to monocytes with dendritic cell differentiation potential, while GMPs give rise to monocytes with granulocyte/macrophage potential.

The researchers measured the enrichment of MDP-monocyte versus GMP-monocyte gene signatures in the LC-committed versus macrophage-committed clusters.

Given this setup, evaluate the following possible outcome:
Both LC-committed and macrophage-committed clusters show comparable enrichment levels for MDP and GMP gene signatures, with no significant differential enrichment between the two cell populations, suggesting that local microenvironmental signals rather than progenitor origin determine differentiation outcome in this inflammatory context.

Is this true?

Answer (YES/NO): NO